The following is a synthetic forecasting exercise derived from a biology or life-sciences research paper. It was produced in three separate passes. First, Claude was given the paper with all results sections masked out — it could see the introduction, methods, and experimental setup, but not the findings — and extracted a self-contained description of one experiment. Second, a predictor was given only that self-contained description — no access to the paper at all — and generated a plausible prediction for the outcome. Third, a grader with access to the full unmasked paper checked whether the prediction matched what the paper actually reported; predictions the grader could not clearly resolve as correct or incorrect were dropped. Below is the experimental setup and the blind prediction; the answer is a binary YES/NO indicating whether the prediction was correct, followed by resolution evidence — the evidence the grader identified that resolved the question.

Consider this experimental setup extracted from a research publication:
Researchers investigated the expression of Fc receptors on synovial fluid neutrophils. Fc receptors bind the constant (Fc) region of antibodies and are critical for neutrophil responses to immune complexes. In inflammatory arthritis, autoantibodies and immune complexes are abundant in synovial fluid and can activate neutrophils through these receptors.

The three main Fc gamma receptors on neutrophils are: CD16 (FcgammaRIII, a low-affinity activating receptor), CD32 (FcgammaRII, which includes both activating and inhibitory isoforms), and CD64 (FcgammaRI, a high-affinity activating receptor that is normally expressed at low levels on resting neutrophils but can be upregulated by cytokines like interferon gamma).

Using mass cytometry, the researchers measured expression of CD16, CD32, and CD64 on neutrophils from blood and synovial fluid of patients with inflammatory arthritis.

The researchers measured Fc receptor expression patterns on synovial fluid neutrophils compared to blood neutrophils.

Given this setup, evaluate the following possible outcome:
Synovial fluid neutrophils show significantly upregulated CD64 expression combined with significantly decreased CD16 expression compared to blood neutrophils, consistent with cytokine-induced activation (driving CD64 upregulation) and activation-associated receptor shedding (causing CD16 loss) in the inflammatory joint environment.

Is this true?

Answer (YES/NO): NO